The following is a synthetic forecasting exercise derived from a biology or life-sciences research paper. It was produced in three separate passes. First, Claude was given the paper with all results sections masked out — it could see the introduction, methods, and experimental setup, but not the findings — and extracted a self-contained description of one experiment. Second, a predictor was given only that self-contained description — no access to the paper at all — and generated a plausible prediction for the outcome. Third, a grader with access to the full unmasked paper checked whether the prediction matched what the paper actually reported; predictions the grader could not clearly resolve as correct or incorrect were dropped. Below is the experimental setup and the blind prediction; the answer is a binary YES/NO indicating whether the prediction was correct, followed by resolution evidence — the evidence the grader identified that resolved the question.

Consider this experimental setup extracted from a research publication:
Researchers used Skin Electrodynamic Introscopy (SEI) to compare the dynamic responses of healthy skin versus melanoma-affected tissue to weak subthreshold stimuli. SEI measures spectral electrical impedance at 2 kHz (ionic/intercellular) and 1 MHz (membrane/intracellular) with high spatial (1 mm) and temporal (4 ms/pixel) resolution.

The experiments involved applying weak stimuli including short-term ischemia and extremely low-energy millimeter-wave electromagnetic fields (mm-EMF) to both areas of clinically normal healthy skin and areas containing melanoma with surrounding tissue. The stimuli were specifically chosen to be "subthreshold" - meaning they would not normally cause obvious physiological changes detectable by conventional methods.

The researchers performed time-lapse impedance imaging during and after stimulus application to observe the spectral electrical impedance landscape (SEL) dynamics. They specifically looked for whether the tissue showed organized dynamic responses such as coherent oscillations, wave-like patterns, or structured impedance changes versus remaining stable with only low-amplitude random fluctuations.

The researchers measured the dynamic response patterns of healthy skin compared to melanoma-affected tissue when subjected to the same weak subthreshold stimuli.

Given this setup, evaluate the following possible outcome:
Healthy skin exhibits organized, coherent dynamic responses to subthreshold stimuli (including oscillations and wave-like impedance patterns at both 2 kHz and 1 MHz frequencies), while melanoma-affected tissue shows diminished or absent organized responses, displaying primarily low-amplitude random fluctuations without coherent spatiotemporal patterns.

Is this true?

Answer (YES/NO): NO